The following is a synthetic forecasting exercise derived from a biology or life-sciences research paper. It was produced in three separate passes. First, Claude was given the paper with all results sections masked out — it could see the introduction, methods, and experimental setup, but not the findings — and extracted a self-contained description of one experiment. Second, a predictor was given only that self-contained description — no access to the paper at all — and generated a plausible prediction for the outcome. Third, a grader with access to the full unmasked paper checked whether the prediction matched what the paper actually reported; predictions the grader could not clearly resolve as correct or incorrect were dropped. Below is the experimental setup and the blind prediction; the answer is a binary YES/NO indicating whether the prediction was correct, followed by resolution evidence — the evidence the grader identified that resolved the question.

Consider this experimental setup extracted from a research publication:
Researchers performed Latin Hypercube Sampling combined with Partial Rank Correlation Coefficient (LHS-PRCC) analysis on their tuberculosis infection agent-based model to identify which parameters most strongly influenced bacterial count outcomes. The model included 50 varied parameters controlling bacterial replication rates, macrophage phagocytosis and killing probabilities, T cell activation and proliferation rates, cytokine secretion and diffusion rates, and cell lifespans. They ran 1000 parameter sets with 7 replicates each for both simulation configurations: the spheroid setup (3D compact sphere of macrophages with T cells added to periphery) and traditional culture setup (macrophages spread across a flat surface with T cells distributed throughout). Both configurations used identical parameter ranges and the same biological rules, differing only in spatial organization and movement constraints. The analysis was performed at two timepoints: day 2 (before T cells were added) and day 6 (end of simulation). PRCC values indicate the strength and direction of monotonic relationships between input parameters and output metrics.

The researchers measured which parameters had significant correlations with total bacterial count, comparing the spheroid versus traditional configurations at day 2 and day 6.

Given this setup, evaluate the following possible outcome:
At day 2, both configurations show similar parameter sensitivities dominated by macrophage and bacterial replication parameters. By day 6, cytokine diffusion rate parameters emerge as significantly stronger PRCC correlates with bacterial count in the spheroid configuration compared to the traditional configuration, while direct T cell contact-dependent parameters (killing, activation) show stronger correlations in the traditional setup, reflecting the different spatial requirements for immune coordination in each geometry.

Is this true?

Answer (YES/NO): NO